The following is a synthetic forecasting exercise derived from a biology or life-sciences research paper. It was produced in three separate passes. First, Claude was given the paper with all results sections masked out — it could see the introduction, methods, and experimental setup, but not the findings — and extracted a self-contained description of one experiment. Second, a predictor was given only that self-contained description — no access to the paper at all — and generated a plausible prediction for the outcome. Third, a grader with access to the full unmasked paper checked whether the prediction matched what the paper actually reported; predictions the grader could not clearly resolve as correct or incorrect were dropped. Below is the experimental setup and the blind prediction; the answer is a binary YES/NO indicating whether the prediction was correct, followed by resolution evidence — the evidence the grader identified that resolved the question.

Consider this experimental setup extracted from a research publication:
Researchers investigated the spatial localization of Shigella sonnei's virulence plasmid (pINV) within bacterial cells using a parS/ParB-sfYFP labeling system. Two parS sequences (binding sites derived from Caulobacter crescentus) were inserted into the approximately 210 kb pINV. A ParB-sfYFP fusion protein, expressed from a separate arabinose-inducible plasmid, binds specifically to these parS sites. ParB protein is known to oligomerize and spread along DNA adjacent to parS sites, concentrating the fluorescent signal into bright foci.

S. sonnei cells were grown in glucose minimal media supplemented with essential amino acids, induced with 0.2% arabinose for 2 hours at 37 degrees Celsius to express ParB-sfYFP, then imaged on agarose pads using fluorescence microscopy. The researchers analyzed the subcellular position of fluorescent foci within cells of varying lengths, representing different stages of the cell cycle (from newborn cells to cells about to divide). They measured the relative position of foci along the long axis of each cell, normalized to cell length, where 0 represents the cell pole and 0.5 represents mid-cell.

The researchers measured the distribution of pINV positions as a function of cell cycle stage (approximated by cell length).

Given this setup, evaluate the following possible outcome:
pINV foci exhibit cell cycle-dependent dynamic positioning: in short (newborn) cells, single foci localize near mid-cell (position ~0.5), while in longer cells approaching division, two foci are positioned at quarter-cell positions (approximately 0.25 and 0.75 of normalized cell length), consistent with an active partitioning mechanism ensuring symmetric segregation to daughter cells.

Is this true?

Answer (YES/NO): NO